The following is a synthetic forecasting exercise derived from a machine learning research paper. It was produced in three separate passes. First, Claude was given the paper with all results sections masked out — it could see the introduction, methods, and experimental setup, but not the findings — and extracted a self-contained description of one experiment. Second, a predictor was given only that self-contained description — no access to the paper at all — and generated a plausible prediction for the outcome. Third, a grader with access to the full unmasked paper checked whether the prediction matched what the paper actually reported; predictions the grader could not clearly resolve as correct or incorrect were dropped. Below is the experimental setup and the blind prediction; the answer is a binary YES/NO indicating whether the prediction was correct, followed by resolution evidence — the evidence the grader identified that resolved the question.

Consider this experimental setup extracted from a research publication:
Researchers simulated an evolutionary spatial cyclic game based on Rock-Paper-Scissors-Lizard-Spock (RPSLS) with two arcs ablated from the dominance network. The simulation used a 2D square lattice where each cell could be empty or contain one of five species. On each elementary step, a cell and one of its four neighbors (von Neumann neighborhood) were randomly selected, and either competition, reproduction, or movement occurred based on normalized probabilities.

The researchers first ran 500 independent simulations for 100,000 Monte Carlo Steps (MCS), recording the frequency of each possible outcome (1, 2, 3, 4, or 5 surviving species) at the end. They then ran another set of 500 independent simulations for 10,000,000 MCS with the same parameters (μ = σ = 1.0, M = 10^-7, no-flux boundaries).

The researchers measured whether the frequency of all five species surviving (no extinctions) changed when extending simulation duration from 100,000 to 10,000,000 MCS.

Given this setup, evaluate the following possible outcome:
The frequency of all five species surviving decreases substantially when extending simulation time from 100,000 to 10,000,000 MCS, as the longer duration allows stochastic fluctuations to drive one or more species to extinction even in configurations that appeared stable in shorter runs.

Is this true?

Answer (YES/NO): NO